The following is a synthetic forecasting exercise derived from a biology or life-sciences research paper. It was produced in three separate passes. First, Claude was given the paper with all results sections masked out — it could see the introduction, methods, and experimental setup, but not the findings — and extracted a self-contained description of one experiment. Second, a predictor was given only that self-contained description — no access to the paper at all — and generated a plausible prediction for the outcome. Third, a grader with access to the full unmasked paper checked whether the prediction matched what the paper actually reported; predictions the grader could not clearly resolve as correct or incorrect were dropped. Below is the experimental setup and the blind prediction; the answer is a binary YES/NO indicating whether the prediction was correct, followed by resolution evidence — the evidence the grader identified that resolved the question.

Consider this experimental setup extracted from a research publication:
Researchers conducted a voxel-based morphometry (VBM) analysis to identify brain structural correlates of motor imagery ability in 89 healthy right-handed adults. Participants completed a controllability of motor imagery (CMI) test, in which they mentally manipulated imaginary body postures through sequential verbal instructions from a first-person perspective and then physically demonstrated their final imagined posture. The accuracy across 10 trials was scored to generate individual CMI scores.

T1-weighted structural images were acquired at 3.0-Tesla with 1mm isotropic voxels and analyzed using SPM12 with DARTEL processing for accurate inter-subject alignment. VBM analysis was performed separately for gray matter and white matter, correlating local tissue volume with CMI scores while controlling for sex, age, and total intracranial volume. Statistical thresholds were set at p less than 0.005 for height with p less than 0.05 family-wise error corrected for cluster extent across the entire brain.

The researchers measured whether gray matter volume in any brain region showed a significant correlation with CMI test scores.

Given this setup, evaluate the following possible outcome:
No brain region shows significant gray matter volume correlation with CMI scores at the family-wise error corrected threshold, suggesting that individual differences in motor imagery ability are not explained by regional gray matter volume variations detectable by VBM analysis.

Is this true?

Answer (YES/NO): YES